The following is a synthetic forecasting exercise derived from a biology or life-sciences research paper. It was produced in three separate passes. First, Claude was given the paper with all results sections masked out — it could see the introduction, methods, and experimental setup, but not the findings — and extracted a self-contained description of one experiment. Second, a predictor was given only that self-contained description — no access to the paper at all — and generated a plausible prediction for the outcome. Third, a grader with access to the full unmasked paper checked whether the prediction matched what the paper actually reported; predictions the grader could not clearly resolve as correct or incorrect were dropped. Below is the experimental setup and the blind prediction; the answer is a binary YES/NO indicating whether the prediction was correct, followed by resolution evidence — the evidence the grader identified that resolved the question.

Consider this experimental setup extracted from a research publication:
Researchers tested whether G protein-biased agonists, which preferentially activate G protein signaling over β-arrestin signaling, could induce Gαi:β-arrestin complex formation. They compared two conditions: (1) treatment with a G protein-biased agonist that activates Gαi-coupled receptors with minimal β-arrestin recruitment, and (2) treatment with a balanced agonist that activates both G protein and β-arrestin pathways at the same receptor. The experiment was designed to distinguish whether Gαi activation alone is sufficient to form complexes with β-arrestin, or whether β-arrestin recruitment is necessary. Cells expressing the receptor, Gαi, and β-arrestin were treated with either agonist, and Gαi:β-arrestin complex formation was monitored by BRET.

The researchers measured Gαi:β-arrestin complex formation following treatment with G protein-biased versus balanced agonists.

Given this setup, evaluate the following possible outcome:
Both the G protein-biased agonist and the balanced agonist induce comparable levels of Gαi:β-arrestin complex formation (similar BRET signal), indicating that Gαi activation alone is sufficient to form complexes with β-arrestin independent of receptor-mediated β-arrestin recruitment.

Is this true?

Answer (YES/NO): NO